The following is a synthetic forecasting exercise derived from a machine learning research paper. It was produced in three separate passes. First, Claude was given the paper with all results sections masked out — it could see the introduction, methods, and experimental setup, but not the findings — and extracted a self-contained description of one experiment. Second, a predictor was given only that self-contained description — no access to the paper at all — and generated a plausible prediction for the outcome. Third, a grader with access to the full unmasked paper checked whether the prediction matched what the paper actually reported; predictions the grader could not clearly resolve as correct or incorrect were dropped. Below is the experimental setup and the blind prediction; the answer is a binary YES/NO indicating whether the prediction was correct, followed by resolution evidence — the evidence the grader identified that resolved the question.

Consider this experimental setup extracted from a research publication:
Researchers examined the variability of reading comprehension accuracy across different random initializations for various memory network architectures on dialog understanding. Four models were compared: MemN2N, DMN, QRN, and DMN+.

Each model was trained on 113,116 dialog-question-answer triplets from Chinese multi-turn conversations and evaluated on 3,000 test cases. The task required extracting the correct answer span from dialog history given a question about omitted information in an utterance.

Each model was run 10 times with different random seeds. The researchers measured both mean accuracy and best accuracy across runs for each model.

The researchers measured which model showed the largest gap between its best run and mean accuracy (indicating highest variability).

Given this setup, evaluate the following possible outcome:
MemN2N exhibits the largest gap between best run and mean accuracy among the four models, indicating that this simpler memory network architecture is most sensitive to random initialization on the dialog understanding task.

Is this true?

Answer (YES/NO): NO